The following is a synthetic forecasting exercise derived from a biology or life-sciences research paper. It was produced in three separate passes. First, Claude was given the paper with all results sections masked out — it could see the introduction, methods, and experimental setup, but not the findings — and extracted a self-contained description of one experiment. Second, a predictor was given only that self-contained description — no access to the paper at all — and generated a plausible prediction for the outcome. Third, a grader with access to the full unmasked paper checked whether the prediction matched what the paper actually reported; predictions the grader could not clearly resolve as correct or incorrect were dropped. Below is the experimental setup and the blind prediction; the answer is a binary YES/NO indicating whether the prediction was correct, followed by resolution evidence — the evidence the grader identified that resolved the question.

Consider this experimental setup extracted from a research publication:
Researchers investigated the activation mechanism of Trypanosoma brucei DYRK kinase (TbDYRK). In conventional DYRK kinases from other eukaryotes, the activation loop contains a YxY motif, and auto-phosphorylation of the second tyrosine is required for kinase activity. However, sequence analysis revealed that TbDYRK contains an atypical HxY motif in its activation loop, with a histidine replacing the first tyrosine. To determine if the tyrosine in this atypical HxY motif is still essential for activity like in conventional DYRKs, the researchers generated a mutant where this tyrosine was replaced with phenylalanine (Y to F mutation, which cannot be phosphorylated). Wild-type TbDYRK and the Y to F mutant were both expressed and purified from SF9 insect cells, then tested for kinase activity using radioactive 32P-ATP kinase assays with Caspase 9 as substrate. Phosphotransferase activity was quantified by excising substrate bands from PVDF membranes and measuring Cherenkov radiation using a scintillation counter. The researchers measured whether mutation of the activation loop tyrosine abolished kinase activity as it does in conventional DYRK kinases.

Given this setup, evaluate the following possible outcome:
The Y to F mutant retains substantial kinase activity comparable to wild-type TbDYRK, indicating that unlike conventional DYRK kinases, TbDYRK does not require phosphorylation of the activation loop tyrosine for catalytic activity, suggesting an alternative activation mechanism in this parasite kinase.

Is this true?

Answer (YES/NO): NO